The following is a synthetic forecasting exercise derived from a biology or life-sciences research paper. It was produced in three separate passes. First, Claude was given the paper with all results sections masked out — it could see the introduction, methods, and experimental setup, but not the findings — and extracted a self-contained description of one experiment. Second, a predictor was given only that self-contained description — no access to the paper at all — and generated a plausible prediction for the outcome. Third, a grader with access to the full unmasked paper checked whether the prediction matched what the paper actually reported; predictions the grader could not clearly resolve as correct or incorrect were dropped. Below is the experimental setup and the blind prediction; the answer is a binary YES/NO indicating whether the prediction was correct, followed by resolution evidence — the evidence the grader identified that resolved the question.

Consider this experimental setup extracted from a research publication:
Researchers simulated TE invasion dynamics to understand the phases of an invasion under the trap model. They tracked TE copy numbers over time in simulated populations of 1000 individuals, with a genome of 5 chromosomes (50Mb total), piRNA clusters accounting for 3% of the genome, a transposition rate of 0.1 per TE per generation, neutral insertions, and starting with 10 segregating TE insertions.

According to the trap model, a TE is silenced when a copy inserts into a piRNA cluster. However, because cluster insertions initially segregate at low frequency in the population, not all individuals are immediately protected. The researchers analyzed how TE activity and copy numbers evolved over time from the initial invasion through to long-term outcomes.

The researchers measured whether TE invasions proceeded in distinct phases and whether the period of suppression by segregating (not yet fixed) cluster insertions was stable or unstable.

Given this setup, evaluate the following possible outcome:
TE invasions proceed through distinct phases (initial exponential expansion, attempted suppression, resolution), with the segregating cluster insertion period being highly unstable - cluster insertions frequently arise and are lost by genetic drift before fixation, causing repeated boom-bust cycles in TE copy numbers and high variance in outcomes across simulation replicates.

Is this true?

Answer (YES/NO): NO